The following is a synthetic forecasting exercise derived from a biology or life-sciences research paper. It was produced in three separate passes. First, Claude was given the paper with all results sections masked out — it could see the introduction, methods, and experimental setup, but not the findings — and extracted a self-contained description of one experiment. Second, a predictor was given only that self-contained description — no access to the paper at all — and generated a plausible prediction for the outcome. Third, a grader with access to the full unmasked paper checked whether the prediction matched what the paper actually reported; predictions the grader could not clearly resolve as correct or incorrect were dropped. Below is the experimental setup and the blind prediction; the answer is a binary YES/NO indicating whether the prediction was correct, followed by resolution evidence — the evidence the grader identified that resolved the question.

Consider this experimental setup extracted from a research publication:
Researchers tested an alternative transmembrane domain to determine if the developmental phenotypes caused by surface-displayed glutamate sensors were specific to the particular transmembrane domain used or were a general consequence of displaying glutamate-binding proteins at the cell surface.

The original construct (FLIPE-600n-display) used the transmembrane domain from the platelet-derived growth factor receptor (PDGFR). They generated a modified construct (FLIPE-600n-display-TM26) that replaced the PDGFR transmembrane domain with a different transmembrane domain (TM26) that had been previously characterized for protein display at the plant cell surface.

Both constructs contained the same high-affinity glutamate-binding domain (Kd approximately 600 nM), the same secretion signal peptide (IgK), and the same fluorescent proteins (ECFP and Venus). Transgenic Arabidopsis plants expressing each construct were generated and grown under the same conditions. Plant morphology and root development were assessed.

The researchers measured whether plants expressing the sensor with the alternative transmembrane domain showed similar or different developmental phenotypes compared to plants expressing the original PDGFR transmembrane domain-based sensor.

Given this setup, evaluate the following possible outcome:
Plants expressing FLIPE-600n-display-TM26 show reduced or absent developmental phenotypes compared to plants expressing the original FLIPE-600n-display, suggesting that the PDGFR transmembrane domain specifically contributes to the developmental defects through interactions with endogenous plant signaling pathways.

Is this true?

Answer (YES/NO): NO